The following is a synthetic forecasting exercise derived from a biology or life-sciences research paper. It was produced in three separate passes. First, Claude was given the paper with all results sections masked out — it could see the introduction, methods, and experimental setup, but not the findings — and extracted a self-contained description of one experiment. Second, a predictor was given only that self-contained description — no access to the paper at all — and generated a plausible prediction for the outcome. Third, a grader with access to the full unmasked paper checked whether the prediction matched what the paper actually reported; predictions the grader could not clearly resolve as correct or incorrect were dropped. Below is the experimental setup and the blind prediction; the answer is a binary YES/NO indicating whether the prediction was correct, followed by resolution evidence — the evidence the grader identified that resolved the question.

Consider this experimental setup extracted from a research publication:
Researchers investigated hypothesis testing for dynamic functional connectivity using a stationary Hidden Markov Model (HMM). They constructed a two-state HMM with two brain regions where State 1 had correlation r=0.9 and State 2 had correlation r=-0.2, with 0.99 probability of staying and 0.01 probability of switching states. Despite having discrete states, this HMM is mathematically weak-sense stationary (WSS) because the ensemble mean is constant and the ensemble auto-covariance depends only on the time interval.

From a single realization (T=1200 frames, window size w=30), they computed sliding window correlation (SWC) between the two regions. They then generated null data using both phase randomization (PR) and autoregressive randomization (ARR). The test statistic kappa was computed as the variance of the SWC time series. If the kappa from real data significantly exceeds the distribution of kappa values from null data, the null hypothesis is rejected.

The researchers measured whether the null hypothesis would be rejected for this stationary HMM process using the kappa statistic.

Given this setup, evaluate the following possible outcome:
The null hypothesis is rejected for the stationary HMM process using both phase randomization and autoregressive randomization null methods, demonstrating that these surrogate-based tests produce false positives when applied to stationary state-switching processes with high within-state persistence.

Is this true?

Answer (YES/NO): YES